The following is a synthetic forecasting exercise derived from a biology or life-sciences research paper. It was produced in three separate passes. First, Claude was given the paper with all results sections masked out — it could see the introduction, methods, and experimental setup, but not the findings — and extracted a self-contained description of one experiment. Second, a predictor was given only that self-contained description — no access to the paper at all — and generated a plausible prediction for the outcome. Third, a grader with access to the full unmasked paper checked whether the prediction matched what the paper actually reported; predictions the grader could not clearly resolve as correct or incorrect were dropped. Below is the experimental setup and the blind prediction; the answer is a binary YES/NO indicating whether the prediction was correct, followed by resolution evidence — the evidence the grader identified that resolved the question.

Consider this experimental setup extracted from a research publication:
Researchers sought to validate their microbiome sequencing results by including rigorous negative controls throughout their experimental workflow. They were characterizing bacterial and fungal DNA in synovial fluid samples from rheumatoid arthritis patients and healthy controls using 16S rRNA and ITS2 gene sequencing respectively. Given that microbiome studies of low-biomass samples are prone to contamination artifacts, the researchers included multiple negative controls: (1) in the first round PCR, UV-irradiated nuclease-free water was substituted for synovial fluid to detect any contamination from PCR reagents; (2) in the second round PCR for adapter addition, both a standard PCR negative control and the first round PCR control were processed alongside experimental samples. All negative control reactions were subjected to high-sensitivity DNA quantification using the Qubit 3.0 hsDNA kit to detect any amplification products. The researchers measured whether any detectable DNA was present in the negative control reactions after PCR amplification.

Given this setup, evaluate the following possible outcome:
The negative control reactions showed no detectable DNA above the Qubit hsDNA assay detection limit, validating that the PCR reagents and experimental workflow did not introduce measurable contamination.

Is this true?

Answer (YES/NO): YES